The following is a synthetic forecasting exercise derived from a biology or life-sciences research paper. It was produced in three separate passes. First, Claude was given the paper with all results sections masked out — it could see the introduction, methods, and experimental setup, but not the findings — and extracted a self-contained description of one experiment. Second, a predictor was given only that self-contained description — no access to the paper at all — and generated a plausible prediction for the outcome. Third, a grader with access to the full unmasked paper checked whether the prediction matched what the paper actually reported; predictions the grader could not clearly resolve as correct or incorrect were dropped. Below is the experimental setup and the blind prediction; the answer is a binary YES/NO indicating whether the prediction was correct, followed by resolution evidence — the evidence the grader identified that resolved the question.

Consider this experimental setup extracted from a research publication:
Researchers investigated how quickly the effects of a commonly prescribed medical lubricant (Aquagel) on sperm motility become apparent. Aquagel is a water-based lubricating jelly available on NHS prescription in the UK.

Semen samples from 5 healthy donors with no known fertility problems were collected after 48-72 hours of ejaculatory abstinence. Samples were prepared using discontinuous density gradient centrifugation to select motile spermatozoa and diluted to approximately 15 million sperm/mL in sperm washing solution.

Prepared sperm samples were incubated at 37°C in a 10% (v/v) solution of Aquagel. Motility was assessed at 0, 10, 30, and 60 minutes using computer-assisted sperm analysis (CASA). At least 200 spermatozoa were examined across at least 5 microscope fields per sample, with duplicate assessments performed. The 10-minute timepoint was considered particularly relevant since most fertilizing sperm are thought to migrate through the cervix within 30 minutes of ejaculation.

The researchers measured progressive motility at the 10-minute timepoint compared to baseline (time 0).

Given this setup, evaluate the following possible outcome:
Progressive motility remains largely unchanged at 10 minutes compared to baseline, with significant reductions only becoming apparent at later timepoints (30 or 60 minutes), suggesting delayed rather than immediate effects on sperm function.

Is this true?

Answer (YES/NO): NO